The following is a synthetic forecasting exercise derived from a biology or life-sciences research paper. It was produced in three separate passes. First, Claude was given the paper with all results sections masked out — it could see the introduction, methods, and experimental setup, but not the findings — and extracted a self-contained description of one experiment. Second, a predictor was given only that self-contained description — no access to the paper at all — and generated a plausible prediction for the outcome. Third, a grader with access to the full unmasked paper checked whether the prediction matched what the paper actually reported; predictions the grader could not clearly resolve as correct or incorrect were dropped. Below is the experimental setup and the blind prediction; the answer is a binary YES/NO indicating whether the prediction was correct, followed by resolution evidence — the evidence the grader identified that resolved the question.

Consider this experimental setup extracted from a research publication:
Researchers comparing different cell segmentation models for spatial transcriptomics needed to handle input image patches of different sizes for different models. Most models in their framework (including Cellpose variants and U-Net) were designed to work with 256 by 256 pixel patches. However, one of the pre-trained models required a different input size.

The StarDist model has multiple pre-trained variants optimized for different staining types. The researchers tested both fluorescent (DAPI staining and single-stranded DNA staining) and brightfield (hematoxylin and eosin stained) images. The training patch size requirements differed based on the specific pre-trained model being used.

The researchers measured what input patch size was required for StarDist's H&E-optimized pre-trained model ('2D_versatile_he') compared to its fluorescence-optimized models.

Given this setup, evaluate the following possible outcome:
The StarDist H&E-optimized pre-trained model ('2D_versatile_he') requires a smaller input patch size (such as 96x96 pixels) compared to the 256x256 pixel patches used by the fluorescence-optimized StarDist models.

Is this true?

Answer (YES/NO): NO